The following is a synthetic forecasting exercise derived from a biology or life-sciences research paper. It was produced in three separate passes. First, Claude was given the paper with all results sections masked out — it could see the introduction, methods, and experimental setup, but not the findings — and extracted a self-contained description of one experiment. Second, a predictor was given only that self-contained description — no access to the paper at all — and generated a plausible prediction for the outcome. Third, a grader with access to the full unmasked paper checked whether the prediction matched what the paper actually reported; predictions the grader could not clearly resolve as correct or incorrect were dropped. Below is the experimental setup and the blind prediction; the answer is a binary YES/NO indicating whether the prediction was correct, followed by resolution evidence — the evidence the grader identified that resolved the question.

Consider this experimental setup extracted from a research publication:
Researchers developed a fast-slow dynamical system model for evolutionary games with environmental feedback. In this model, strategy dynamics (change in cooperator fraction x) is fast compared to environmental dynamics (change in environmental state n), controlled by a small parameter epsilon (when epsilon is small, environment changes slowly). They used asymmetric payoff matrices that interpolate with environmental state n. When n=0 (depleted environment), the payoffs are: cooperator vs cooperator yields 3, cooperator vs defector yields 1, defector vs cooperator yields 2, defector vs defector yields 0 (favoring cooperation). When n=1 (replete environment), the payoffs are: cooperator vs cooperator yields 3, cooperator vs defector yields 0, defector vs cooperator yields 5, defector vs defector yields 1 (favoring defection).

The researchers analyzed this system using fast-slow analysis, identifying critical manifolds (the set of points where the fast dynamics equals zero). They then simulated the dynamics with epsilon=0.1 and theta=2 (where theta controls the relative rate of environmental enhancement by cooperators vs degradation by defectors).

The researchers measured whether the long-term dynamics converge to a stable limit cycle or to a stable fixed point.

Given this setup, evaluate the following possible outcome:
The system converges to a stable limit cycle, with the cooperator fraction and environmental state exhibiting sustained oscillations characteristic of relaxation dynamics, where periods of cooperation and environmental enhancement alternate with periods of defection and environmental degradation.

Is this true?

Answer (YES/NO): YES